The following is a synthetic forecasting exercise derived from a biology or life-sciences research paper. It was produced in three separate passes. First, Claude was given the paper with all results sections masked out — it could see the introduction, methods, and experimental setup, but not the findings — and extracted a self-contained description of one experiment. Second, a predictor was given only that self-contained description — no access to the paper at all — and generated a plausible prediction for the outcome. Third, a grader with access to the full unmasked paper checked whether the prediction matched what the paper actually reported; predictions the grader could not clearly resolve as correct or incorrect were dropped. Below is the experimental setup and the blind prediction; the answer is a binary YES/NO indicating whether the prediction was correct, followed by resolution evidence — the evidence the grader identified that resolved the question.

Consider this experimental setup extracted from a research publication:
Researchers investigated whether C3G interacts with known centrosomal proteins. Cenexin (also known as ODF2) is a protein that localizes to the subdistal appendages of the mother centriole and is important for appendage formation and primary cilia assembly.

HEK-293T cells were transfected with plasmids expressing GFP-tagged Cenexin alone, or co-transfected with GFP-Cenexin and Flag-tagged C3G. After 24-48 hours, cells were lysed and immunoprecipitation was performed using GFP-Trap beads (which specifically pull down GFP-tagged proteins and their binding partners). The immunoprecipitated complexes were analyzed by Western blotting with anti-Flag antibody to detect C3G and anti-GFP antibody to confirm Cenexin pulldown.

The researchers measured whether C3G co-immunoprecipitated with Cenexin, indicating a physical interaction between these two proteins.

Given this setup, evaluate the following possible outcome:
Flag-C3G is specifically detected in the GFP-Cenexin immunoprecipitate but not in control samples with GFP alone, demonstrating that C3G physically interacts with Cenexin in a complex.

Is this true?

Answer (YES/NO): YES